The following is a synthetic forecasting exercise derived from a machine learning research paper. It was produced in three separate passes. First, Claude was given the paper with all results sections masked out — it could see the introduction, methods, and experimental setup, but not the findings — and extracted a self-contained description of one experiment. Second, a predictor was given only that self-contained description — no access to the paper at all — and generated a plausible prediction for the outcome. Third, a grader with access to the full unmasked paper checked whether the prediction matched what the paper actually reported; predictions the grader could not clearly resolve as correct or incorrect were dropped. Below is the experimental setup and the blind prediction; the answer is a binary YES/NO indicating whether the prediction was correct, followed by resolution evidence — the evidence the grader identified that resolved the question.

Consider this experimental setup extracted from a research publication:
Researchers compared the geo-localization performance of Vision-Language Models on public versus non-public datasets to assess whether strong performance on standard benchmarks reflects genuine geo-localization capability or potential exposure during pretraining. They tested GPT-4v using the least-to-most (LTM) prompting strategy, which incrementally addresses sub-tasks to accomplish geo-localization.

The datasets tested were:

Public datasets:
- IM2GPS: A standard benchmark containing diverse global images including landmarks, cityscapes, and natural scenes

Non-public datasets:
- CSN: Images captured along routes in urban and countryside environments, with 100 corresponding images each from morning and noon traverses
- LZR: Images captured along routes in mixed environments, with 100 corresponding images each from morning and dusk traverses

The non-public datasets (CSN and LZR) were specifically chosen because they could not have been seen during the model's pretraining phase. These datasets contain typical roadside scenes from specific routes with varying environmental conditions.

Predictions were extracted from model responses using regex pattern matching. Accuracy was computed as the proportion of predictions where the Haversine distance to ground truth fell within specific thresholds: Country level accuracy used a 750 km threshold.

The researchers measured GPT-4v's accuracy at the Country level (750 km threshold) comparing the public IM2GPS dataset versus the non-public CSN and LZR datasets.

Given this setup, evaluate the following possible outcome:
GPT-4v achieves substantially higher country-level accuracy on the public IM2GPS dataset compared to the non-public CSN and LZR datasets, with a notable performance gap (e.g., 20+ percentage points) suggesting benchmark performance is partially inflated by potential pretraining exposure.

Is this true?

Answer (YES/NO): NO